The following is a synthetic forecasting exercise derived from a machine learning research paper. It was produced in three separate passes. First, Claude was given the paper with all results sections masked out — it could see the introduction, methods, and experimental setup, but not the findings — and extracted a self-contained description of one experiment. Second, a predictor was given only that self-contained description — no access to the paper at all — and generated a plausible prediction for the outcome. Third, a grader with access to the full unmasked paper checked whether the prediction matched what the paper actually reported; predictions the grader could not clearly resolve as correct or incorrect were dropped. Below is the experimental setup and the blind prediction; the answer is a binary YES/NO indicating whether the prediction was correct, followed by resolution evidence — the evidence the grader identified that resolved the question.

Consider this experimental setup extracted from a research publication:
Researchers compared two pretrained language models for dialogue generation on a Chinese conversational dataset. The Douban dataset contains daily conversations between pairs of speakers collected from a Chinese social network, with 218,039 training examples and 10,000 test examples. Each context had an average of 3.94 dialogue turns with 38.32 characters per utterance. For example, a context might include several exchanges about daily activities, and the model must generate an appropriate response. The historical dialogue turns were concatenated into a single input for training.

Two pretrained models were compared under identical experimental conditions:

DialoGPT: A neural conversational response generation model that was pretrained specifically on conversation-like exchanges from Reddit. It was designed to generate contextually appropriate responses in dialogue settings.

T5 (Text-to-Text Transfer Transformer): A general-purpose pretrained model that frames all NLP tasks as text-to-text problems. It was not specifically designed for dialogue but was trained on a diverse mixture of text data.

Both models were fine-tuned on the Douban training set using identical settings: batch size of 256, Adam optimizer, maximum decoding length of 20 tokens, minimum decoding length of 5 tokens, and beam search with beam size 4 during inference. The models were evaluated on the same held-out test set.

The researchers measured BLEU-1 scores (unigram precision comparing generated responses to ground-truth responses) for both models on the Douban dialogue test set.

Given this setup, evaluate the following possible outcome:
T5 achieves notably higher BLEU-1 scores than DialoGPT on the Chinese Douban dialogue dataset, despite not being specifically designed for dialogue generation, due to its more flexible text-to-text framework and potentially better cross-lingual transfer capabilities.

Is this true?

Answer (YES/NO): YES